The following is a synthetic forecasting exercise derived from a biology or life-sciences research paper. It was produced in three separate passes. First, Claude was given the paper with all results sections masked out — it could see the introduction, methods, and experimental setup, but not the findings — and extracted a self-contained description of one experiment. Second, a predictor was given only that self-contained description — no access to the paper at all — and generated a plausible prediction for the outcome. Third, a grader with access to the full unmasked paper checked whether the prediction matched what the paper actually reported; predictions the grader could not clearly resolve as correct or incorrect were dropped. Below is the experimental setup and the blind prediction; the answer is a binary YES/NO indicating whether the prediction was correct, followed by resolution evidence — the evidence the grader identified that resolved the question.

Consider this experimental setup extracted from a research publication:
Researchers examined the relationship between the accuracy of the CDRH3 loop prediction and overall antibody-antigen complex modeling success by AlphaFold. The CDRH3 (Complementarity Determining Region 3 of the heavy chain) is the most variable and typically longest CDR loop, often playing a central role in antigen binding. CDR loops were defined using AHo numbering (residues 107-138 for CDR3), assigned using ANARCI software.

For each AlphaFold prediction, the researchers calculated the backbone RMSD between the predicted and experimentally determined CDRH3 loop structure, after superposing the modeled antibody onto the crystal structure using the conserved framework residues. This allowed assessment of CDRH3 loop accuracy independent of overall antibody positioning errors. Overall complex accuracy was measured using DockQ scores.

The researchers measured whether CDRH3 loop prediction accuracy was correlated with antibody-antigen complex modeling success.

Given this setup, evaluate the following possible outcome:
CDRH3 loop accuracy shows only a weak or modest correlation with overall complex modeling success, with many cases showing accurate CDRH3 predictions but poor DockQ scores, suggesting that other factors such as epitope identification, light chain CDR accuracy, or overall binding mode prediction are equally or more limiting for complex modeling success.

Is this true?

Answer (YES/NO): NO